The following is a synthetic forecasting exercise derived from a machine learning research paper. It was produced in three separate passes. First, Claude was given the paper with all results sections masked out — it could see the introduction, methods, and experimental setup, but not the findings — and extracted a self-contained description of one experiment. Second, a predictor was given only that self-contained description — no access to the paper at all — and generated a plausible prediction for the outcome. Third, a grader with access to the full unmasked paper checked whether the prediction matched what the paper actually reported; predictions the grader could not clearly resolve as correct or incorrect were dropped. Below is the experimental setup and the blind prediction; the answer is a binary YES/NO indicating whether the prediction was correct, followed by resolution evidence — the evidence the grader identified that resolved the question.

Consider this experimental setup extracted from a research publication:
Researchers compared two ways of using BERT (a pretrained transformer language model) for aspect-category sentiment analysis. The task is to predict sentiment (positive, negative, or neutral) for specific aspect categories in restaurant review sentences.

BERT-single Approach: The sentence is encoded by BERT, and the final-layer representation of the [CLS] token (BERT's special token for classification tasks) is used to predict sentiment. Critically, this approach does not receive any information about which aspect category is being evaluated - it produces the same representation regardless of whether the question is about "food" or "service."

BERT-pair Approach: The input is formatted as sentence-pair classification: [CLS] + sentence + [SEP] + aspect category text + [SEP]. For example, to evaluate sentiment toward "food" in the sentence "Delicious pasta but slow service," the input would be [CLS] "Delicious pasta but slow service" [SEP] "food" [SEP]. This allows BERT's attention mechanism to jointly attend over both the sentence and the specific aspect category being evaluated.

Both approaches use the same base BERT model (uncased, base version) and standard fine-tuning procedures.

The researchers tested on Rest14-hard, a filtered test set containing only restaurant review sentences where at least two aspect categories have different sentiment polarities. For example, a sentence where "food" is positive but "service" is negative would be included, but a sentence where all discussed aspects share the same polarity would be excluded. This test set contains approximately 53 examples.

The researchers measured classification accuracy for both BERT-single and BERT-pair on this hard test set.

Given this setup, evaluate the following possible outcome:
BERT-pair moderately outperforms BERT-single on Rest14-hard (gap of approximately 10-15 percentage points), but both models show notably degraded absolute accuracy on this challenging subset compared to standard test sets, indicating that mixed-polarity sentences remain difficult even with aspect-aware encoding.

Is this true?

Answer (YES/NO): NO